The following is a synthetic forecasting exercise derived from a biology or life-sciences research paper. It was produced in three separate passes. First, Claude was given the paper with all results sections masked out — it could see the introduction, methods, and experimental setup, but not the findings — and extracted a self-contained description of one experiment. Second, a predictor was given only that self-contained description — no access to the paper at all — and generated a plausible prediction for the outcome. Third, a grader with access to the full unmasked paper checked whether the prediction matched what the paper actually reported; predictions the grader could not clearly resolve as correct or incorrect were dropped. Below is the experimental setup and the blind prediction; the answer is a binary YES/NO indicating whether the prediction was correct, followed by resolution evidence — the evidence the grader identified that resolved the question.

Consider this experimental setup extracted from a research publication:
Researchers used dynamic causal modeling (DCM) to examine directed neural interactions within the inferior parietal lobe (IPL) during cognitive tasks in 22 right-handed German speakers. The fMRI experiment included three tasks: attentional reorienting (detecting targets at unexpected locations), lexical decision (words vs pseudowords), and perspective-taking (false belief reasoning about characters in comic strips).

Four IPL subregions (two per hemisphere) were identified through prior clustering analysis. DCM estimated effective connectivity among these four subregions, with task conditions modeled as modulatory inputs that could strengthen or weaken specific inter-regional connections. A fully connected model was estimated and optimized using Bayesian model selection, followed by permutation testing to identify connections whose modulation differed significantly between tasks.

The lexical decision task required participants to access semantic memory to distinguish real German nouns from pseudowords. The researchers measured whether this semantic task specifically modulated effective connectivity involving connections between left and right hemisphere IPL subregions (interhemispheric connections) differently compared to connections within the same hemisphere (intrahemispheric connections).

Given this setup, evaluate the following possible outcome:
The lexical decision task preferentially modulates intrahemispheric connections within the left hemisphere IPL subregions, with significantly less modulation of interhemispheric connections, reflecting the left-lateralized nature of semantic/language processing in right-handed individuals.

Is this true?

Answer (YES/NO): NO